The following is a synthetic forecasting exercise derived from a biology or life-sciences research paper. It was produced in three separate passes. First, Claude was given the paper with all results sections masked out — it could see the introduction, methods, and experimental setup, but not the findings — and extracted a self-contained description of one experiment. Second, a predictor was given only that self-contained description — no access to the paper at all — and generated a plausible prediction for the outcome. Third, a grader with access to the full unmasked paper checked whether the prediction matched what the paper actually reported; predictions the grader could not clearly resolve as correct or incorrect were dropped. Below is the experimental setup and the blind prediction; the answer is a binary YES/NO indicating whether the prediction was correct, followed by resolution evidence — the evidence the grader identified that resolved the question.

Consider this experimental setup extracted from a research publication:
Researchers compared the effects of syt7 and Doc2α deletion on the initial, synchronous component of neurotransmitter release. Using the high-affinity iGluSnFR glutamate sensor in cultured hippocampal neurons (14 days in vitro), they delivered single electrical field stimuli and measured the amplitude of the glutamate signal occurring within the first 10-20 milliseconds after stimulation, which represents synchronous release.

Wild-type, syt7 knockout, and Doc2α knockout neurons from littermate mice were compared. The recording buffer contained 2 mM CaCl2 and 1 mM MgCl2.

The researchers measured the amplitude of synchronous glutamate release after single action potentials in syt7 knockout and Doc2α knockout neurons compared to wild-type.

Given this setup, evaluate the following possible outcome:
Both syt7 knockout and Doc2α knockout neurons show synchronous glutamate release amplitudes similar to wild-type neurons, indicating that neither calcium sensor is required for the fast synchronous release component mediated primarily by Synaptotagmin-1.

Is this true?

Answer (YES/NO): YES